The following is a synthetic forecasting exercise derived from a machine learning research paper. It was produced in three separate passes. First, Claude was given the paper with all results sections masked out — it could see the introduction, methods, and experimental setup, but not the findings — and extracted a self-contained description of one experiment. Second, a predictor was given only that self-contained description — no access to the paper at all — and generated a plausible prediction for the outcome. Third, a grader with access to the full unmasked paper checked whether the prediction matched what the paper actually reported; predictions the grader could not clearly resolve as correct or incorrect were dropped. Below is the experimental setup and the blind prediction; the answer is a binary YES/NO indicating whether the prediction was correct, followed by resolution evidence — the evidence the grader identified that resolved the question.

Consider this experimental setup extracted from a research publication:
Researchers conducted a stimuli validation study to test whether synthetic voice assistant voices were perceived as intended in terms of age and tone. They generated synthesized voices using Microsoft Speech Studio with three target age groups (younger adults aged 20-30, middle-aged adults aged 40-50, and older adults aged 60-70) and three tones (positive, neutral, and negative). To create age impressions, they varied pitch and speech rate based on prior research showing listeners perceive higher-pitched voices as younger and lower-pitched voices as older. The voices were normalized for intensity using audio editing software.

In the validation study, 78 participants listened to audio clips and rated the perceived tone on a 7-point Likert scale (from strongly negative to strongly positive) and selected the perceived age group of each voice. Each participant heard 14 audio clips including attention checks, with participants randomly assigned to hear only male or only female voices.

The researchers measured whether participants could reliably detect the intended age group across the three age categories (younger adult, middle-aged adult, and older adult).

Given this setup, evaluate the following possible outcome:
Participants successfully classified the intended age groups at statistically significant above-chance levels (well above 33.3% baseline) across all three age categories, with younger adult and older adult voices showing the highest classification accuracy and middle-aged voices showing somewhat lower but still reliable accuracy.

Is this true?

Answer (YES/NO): NO